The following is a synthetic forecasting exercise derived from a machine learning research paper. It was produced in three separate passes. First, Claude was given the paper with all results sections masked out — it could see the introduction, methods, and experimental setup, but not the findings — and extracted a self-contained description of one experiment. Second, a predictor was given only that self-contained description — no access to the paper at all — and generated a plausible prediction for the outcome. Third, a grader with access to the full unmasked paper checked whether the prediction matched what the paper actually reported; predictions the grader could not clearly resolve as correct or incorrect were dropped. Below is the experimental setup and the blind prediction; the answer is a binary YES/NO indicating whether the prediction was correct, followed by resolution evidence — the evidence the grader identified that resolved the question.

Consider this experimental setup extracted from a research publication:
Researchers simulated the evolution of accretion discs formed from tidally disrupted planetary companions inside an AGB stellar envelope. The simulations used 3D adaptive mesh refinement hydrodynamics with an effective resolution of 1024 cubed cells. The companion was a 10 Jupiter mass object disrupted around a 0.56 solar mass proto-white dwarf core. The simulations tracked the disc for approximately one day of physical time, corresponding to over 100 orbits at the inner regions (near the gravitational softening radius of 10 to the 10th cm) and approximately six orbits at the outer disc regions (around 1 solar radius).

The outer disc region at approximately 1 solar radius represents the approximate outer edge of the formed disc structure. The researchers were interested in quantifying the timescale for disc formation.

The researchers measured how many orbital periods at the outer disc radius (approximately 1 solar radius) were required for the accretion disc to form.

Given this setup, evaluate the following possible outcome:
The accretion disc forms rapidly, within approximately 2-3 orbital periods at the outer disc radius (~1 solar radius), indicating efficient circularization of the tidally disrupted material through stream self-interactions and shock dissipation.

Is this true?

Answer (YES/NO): NO